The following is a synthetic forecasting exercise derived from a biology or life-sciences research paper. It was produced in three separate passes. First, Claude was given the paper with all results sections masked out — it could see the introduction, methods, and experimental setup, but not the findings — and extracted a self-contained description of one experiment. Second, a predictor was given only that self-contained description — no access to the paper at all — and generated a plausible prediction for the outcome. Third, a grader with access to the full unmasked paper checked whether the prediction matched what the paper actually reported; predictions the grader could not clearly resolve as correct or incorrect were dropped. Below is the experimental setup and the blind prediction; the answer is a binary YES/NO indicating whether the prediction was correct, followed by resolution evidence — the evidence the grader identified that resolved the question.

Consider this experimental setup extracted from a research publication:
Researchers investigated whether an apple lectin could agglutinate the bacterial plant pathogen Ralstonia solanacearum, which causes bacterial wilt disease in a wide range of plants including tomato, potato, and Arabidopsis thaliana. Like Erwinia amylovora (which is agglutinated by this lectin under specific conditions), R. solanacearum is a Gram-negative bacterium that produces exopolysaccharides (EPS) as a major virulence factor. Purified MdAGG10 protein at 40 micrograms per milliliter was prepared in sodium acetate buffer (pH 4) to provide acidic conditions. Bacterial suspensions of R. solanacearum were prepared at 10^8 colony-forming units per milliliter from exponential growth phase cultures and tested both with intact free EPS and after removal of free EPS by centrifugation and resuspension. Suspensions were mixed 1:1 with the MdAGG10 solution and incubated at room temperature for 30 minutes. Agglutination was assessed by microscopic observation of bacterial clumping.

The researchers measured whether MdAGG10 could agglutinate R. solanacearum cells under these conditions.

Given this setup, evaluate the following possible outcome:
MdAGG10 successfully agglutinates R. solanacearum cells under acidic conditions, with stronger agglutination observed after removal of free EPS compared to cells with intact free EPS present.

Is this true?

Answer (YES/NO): NO